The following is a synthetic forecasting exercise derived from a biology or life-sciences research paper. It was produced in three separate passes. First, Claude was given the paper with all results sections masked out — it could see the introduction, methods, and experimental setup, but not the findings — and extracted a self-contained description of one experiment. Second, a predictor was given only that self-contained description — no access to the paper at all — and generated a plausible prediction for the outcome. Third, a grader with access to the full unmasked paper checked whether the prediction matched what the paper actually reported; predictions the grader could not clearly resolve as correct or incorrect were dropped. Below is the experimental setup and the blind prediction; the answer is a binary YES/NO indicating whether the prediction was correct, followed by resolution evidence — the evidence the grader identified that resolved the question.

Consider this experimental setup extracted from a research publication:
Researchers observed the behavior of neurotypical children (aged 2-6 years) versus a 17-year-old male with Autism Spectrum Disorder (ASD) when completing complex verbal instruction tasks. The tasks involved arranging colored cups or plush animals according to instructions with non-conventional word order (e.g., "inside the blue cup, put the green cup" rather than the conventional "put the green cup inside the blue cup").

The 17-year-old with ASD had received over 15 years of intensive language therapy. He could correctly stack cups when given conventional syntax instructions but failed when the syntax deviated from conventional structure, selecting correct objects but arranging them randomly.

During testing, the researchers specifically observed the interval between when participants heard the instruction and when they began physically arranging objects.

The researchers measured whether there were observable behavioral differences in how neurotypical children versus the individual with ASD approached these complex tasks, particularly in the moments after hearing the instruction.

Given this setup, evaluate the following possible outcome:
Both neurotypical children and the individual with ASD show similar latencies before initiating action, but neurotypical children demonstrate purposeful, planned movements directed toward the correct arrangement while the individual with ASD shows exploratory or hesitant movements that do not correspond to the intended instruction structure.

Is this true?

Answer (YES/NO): NO